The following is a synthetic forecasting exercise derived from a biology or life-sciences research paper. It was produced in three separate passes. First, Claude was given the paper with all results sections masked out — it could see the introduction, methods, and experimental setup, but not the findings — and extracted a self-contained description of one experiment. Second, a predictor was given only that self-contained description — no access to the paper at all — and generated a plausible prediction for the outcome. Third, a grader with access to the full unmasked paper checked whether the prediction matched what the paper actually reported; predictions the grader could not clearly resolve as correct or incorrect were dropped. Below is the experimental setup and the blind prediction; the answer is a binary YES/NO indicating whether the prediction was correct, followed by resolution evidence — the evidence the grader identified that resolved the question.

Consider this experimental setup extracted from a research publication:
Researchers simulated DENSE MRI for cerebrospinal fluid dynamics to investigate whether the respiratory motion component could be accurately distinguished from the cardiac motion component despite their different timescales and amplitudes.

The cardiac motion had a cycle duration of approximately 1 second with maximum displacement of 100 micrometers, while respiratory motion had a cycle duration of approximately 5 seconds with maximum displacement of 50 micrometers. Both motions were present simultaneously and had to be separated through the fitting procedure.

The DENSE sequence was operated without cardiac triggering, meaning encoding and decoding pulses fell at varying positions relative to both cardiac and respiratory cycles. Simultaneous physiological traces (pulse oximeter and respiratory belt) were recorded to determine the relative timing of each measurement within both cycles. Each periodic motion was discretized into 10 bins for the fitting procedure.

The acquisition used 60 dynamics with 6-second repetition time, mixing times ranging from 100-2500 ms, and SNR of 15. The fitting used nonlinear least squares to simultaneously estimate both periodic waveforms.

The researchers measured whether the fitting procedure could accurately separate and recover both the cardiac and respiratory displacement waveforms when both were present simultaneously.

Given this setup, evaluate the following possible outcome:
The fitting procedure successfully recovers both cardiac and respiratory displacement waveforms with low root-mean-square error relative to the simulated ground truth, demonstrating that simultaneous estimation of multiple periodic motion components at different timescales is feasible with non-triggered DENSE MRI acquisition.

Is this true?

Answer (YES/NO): YES